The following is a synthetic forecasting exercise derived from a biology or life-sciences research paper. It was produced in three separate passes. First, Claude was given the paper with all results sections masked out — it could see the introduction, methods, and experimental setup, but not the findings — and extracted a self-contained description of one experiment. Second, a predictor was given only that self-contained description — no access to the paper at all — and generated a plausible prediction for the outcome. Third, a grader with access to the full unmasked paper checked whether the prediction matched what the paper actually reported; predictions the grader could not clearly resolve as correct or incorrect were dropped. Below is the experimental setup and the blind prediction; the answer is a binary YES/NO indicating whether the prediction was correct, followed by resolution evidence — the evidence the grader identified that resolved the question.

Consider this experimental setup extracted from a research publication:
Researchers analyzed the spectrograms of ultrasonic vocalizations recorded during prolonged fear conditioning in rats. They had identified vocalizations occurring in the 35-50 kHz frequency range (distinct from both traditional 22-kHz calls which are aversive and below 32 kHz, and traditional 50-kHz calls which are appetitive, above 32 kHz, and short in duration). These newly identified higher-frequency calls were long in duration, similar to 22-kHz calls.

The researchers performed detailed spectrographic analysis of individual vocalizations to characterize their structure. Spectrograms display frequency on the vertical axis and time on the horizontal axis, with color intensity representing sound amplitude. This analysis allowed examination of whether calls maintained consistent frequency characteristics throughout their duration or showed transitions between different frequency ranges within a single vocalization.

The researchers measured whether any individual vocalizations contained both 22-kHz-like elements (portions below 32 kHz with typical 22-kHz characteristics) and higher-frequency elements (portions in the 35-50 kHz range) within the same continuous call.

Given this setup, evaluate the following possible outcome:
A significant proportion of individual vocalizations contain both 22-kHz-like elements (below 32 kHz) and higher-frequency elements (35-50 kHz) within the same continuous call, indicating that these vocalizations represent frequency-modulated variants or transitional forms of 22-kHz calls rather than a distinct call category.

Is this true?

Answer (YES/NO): NO